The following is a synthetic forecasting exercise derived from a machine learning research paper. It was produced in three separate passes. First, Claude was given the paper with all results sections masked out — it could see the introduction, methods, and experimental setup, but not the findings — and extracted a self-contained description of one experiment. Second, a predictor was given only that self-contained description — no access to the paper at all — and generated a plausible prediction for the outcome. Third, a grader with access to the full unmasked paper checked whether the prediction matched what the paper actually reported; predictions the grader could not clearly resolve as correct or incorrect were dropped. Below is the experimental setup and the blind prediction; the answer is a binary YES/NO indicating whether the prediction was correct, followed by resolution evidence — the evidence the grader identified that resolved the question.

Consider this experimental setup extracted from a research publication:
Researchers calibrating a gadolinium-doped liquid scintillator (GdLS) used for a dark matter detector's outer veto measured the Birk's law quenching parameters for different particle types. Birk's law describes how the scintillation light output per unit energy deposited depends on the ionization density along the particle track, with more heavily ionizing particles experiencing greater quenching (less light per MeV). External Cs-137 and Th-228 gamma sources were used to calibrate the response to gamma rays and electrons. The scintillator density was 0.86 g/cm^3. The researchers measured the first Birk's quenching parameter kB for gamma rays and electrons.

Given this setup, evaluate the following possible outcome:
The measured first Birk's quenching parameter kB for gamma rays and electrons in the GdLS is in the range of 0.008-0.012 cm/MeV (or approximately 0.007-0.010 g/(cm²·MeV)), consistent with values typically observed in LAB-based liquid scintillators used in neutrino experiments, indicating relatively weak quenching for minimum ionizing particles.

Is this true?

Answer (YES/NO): NO